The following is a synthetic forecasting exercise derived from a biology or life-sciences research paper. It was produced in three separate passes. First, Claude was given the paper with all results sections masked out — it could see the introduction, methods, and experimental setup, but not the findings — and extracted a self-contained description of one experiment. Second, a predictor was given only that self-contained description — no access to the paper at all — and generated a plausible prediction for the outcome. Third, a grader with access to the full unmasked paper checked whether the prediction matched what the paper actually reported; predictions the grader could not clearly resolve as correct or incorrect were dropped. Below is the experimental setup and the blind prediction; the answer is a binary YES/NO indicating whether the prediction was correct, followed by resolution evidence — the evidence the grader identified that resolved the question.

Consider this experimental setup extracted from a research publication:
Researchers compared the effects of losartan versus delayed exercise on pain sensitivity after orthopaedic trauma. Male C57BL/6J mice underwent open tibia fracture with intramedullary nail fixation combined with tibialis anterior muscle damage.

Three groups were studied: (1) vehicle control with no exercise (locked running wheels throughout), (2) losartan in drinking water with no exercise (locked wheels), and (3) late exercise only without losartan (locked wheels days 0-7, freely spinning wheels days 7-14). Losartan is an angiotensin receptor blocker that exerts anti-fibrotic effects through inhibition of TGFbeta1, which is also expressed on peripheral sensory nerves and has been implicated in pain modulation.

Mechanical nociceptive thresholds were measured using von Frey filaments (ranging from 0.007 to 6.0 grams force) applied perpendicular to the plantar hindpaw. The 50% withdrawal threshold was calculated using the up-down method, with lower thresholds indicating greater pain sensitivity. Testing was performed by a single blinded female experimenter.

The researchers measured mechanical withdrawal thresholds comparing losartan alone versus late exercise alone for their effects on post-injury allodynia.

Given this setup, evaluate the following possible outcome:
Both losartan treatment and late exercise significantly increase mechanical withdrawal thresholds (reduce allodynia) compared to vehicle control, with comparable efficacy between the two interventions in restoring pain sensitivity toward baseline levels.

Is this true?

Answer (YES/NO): YES